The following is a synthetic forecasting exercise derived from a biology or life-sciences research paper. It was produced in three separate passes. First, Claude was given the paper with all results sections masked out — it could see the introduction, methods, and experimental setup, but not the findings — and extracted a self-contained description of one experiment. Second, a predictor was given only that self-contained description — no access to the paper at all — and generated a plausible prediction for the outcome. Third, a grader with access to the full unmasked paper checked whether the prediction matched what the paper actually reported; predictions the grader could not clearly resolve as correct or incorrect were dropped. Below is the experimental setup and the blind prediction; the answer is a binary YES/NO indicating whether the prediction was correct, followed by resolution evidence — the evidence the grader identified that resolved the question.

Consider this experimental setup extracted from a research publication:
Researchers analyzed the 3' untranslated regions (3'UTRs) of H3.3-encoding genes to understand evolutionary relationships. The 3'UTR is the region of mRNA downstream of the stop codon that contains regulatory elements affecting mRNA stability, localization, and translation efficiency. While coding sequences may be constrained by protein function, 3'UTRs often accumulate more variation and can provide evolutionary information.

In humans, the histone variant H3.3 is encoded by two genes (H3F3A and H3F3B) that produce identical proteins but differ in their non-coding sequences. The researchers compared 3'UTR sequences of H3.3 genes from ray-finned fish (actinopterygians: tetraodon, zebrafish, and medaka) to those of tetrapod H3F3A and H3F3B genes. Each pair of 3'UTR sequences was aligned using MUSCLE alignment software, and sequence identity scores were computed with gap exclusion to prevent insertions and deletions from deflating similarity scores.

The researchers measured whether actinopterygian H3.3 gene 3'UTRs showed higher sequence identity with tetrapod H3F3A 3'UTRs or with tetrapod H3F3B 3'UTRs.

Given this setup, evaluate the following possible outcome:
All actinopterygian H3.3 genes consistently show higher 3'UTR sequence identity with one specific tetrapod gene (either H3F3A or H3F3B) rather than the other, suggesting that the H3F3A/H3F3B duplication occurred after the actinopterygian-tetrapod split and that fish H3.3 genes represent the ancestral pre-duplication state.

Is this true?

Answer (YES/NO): YES